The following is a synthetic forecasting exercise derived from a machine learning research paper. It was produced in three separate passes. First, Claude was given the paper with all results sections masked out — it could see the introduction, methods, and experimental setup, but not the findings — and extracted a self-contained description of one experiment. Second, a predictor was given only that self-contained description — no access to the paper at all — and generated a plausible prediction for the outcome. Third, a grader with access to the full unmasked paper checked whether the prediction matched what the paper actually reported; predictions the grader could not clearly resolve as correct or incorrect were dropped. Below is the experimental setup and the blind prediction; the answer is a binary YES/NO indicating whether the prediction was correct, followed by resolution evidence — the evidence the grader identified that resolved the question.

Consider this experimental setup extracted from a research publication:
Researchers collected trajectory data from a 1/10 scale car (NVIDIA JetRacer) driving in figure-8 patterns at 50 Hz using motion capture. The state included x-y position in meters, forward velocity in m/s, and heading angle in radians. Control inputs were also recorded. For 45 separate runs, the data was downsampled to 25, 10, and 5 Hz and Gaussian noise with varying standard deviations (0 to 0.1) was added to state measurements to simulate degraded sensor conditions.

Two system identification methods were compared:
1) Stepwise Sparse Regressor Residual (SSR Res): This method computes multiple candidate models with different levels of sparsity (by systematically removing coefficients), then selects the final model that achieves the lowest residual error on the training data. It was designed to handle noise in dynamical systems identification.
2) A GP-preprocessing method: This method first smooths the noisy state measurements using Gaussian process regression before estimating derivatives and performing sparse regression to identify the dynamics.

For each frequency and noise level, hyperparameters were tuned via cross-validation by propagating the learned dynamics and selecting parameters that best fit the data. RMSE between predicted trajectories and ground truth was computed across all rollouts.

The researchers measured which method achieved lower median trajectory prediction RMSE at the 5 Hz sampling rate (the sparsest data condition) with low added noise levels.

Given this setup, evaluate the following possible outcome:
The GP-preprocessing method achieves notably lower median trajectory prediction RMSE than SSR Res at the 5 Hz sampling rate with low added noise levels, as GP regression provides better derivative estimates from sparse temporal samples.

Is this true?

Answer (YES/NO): NO